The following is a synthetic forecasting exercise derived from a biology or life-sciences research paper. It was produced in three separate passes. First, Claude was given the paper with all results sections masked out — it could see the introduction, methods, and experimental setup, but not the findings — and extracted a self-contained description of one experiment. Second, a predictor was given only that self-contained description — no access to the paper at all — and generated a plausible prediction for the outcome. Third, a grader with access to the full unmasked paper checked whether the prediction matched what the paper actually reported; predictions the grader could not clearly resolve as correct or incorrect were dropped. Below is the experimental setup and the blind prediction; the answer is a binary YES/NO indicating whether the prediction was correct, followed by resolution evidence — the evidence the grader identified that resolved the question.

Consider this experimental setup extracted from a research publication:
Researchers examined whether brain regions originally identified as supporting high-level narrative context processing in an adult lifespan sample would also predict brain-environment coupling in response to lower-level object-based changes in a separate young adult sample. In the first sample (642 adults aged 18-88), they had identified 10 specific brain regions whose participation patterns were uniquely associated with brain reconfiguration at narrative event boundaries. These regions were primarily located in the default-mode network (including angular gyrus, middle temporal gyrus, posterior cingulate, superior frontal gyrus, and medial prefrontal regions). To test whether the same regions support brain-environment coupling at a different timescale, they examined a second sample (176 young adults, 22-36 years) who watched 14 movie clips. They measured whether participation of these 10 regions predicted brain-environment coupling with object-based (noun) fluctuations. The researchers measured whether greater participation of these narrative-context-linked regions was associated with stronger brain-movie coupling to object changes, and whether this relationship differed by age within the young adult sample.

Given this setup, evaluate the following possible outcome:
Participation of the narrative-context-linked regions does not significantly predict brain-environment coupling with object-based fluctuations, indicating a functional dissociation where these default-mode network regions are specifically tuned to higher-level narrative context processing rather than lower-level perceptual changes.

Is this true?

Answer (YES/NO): NO